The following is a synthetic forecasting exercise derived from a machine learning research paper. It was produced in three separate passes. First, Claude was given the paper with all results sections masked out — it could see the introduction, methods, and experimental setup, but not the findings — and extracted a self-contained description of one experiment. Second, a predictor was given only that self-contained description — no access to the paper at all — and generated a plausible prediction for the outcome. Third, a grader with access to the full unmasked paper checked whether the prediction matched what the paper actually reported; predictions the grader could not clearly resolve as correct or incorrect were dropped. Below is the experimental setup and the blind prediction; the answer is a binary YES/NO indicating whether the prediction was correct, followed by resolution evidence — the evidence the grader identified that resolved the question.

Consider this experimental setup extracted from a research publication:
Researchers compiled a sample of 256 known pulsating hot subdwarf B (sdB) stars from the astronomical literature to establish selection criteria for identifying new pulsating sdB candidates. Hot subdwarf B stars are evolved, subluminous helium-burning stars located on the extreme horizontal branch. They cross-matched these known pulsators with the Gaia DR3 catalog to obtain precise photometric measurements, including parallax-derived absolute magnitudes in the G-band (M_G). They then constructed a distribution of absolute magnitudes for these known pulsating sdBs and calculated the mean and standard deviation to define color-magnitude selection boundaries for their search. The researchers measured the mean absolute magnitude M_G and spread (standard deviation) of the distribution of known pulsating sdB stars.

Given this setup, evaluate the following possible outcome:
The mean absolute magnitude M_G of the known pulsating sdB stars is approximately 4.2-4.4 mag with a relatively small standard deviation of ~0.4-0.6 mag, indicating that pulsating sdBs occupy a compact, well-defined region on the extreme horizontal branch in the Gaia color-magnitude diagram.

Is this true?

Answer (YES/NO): NO